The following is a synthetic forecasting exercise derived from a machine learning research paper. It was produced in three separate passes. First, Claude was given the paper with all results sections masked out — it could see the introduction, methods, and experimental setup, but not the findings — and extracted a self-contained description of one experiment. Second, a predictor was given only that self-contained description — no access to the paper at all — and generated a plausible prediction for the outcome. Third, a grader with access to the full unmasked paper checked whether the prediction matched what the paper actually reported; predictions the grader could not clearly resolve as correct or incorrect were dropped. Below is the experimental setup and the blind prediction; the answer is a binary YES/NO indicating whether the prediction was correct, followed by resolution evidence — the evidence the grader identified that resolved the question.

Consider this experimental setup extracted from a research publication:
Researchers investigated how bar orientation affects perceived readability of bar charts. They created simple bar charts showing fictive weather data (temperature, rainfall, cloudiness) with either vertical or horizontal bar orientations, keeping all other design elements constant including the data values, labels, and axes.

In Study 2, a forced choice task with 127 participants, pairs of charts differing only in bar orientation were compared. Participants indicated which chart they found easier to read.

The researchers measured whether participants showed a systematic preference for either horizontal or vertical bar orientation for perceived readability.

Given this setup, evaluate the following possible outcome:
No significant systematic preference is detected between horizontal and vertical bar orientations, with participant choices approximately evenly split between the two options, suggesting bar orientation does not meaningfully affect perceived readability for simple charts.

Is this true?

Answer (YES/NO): NO